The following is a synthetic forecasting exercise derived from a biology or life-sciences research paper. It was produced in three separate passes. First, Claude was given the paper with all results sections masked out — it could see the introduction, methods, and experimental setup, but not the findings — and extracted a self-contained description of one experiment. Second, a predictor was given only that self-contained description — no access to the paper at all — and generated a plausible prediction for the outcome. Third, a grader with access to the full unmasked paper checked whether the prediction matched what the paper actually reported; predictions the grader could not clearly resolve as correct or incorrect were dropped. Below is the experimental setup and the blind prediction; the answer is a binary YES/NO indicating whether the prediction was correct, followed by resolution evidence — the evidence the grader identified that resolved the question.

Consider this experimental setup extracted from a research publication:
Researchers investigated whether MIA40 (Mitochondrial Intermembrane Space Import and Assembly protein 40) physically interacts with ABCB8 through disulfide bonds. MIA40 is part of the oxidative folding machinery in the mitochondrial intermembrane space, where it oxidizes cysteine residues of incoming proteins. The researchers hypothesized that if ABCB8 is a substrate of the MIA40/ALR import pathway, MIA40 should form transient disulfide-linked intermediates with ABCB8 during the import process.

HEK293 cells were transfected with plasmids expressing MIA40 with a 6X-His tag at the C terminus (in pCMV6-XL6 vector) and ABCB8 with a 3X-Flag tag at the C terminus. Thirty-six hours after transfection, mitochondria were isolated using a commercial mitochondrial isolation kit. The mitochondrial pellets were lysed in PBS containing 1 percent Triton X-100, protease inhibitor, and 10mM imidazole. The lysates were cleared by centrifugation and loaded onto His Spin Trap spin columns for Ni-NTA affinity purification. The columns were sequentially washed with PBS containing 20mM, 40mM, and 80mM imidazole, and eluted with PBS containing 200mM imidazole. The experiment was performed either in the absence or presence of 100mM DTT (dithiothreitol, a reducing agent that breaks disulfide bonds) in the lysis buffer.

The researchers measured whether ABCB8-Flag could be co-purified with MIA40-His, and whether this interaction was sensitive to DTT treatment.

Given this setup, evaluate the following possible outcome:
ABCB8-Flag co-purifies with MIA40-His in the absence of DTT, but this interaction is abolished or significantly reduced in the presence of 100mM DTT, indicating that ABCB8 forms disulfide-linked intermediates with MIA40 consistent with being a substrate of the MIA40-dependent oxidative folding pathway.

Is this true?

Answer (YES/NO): YES